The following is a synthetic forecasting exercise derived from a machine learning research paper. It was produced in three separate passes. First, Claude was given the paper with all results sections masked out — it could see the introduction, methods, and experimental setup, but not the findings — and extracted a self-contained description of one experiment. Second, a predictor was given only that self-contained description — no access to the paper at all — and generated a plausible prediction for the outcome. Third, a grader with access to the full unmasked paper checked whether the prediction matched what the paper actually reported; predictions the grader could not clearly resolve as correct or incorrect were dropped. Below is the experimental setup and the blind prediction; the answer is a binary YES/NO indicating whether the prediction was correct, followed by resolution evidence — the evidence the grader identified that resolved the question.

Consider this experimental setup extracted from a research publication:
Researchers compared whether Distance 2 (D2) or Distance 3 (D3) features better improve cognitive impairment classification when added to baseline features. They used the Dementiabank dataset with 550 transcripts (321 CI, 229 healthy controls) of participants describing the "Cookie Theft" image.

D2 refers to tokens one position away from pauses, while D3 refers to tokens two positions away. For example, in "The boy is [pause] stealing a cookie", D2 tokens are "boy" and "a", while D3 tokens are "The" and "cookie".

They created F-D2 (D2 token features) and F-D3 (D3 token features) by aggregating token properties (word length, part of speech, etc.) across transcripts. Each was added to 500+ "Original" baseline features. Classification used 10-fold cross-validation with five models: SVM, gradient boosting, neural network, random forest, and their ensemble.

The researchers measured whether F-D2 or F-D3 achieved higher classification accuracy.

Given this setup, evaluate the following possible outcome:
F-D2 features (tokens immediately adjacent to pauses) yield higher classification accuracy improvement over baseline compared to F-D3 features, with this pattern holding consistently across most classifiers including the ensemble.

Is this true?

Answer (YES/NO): YES